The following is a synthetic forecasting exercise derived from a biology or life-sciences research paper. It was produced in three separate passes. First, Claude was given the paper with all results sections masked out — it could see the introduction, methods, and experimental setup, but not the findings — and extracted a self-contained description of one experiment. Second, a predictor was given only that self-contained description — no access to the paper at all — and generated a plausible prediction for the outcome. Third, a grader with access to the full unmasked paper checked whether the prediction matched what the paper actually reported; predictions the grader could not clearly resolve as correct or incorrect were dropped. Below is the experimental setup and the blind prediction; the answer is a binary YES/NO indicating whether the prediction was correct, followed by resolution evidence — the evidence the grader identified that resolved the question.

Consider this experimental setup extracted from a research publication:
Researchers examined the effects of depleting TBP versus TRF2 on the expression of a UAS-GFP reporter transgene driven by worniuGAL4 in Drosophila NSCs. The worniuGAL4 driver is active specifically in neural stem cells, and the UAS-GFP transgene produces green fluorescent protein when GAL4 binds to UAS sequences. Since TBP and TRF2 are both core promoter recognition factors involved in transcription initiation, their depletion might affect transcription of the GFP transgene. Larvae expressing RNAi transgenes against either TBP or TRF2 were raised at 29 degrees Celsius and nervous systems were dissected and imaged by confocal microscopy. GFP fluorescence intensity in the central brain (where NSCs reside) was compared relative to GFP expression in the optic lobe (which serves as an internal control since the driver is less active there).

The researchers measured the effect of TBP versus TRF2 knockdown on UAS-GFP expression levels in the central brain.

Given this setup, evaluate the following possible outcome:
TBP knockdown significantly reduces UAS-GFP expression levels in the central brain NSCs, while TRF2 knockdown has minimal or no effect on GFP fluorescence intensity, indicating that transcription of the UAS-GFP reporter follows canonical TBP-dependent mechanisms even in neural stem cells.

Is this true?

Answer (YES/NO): NO